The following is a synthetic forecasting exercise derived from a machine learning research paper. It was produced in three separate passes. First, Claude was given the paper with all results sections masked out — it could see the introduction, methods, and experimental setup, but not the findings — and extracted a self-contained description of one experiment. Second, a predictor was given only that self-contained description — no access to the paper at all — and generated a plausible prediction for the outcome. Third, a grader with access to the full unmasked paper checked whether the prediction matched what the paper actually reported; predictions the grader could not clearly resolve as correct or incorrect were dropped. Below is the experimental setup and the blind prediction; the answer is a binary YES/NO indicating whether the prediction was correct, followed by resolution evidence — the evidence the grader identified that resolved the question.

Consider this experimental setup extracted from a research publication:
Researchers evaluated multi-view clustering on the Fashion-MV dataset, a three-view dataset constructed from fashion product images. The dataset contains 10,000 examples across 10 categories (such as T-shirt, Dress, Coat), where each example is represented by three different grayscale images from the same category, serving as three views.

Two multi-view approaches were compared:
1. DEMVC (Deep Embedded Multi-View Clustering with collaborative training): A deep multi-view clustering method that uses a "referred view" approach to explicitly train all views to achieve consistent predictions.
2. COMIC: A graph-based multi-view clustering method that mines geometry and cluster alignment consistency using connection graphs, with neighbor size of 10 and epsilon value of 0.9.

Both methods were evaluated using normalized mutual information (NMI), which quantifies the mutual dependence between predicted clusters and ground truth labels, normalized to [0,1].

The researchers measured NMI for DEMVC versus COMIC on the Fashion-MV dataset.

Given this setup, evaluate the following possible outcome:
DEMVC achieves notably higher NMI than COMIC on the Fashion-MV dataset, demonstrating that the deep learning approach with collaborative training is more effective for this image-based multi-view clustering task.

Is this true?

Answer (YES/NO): YES